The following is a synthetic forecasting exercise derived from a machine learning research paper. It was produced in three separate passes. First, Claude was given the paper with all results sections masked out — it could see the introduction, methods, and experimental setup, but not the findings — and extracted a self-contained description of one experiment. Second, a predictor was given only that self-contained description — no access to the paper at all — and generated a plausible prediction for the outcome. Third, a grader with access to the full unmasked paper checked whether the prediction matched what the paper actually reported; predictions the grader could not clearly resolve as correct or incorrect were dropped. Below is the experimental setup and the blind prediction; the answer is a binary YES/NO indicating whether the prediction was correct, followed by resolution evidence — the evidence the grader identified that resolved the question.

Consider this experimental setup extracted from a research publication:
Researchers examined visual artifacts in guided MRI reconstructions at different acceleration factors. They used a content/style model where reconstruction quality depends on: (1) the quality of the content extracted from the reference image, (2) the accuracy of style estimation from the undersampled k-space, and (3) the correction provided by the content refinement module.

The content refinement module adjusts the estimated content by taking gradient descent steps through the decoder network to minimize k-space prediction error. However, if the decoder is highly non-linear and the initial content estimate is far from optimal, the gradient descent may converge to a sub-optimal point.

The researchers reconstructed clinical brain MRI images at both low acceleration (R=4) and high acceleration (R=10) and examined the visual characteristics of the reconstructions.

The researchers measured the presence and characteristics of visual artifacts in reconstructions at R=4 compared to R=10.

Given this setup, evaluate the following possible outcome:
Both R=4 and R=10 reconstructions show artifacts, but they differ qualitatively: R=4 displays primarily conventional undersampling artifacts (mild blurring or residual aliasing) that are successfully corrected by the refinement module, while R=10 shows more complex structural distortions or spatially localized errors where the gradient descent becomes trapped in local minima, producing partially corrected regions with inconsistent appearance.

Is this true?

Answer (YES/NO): NO